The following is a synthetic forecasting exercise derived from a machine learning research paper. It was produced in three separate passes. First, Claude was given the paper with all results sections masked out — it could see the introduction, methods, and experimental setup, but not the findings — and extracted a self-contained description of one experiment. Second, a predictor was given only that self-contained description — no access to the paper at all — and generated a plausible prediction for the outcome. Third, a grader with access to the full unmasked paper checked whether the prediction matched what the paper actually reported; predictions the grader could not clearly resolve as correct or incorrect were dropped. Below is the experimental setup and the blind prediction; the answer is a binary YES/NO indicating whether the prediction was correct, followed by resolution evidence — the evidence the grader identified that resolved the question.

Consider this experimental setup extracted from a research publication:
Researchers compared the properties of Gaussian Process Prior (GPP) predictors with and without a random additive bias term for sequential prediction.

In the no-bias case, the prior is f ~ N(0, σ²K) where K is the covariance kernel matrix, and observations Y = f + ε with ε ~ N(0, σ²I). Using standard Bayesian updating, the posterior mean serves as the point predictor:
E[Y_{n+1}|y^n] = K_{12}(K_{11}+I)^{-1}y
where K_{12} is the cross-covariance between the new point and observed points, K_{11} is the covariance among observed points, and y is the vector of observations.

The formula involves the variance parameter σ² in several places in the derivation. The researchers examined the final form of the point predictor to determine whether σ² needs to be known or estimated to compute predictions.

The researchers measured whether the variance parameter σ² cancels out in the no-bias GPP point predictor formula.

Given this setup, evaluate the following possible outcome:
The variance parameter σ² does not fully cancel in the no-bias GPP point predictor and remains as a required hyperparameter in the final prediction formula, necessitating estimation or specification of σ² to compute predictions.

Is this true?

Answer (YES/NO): NO